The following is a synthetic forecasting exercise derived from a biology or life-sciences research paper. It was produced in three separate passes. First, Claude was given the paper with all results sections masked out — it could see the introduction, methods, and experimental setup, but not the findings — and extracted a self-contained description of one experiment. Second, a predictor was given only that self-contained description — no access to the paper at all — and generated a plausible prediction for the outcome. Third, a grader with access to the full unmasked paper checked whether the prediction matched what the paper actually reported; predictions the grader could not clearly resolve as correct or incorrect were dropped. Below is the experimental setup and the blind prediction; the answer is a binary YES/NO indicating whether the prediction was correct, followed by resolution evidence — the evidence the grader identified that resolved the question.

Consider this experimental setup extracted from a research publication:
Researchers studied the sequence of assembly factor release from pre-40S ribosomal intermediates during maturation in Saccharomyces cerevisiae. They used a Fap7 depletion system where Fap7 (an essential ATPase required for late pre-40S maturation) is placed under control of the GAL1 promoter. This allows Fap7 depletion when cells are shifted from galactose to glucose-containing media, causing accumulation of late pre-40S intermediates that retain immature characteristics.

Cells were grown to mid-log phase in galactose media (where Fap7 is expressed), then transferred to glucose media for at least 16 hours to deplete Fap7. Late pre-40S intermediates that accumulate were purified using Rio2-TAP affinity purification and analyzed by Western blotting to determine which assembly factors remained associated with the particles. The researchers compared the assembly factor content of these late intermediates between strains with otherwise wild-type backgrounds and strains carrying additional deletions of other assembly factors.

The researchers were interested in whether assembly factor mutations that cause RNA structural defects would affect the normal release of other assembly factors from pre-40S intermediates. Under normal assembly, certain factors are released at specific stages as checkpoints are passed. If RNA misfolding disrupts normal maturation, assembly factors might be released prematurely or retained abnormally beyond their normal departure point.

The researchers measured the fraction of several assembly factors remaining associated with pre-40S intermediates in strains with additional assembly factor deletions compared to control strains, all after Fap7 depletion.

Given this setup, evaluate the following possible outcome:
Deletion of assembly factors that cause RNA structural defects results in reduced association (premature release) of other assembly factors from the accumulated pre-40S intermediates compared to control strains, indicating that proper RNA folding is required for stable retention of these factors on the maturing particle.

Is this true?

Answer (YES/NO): NO